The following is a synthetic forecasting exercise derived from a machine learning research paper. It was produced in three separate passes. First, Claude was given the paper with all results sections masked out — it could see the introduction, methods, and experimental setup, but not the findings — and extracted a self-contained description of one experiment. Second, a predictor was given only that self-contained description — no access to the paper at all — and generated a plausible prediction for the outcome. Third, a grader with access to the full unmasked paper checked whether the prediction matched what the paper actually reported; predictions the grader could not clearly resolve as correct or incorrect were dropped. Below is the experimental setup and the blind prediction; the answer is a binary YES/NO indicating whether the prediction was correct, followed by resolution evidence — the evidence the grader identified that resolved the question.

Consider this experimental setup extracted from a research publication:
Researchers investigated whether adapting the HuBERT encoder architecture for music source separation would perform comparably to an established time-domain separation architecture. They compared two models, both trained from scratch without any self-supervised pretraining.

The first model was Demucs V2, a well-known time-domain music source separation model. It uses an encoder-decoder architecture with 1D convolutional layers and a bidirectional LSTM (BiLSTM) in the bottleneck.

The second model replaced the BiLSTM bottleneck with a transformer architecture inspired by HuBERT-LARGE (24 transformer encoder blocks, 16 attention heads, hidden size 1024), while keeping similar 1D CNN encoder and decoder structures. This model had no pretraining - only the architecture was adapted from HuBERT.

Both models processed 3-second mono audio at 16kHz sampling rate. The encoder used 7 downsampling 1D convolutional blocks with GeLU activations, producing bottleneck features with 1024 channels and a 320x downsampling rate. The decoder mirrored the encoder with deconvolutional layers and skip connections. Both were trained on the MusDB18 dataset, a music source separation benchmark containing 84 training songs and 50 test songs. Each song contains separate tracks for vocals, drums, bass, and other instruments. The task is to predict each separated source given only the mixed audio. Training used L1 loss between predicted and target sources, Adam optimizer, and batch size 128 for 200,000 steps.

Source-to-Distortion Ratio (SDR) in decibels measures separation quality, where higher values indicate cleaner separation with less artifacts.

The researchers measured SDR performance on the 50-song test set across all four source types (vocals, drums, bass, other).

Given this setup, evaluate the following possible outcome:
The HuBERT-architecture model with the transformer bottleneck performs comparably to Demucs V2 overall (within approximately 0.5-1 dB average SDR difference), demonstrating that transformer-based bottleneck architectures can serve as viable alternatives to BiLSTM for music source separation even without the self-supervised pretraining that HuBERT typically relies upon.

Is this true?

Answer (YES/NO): YES